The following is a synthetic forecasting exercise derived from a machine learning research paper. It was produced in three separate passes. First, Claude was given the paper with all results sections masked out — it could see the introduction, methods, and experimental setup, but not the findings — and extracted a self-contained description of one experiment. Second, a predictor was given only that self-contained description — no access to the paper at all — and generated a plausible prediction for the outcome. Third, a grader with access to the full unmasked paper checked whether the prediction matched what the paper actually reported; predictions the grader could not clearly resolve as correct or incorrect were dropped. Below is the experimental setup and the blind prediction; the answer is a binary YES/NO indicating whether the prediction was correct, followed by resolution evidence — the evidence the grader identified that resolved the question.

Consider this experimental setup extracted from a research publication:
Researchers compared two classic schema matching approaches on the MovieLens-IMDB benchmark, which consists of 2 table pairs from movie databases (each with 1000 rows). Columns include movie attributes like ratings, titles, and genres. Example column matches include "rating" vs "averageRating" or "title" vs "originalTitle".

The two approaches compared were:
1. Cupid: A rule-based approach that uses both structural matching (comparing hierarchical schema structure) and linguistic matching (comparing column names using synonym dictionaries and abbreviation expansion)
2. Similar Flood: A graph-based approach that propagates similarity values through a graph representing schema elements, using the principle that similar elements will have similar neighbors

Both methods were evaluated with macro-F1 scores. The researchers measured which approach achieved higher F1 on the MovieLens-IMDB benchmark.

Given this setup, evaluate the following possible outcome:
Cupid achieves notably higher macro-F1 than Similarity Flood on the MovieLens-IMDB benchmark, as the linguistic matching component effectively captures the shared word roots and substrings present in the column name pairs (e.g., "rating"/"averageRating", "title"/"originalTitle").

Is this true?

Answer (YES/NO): YES